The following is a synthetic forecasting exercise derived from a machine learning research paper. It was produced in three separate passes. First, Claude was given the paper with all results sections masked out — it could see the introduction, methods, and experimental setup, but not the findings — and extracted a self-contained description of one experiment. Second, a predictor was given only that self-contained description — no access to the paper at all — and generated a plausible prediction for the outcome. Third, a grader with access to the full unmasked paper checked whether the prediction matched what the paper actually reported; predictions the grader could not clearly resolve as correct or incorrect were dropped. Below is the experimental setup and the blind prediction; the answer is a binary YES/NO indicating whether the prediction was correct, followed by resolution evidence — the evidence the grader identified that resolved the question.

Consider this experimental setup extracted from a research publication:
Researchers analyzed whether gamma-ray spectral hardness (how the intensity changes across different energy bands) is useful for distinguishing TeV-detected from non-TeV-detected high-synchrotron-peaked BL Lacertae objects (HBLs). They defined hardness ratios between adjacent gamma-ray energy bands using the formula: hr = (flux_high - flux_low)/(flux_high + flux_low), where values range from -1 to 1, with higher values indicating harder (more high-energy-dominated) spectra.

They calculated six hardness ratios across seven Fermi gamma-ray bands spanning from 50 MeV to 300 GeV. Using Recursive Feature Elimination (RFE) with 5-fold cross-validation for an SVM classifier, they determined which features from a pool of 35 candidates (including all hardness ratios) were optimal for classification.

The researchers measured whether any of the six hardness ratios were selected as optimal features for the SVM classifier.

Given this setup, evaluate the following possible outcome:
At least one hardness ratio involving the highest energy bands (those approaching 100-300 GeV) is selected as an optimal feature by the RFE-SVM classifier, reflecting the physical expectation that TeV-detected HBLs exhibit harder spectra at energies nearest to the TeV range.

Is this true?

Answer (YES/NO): NO